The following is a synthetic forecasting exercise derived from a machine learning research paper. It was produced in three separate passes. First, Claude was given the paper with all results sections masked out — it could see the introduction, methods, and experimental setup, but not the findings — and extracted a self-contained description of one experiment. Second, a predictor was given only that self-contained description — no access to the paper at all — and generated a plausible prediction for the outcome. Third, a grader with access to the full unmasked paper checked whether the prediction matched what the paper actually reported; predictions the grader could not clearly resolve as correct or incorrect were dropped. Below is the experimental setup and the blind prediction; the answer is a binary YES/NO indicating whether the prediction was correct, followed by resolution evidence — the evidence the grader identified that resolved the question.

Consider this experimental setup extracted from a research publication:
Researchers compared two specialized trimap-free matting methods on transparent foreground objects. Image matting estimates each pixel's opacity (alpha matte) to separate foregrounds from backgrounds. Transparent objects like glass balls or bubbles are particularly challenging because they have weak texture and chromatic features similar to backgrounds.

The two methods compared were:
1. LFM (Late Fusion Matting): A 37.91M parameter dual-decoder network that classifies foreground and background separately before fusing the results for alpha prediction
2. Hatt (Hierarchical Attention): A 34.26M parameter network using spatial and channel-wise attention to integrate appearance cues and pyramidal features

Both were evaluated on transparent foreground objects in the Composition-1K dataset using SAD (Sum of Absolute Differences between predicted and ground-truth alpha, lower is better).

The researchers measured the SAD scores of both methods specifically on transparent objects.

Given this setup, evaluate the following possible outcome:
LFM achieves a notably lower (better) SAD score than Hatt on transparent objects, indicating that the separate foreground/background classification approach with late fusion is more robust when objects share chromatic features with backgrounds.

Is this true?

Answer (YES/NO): NO